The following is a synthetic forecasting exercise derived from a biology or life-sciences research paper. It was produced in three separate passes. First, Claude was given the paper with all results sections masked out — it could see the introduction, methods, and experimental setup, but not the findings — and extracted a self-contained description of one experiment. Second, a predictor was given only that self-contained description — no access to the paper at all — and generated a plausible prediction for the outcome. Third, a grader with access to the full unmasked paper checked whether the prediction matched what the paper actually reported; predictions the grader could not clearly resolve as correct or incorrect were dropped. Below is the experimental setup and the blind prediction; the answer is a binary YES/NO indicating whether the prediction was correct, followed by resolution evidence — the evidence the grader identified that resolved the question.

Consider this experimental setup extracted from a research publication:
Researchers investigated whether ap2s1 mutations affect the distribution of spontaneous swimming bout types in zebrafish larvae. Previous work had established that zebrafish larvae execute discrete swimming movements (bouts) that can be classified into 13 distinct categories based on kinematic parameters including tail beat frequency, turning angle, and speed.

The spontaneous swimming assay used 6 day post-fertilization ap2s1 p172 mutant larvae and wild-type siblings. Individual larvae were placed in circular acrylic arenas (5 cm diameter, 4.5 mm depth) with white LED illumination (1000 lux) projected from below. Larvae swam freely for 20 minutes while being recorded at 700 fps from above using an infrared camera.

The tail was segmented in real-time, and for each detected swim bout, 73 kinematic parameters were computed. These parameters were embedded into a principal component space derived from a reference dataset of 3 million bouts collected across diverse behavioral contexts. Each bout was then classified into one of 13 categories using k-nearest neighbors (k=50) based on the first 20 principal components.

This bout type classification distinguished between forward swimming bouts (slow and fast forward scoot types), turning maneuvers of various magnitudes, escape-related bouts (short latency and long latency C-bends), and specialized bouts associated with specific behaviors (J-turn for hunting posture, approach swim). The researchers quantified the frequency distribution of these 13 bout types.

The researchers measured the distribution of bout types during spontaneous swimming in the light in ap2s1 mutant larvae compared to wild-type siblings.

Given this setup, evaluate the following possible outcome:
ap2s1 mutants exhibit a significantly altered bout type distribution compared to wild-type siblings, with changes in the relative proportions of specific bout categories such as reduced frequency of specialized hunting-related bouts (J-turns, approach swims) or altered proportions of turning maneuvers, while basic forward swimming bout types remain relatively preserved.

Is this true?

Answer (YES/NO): NO